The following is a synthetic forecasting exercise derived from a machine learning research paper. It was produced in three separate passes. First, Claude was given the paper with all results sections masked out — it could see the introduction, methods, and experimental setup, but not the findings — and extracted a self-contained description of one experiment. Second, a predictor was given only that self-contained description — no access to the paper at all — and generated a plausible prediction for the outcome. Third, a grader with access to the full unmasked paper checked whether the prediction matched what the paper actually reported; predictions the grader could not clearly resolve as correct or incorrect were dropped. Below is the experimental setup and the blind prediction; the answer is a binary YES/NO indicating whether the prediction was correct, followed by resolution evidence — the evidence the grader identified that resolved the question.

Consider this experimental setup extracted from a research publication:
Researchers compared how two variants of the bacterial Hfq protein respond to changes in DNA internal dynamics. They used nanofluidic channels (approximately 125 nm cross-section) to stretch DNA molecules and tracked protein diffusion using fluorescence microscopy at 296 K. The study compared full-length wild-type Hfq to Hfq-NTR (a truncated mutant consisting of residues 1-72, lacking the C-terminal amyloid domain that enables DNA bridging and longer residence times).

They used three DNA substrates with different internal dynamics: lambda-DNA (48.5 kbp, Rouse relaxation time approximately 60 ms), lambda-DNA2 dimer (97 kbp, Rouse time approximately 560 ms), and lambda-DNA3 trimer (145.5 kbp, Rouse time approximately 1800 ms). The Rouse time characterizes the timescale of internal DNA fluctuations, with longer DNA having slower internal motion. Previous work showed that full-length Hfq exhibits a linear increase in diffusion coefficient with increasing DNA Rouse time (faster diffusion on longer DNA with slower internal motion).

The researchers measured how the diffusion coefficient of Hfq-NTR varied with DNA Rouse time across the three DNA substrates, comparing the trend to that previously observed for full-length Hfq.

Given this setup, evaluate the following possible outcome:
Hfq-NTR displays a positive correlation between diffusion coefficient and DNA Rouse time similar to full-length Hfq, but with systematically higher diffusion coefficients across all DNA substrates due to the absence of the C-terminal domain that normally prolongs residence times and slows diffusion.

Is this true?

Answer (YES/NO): NO